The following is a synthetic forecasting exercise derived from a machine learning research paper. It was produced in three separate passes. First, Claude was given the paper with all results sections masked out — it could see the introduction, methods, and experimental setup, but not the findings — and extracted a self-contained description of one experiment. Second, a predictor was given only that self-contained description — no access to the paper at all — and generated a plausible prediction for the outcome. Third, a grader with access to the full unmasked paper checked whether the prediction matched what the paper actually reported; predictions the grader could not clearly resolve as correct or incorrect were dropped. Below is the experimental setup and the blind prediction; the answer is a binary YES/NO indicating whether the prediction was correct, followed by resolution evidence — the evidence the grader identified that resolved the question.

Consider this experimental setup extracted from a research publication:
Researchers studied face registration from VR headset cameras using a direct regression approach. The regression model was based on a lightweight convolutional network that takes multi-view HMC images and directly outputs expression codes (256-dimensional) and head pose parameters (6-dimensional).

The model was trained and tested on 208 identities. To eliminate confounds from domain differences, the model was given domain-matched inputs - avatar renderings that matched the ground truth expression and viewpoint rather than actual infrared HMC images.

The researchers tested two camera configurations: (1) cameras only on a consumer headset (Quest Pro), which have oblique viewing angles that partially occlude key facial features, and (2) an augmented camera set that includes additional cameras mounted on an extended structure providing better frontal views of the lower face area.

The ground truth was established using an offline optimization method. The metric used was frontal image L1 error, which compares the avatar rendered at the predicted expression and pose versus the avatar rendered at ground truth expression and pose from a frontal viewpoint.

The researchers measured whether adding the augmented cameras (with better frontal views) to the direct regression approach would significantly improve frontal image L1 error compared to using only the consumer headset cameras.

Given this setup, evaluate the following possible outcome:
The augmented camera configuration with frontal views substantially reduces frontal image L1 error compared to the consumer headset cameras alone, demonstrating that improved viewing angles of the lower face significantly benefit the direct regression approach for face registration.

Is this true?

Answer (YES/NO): NO